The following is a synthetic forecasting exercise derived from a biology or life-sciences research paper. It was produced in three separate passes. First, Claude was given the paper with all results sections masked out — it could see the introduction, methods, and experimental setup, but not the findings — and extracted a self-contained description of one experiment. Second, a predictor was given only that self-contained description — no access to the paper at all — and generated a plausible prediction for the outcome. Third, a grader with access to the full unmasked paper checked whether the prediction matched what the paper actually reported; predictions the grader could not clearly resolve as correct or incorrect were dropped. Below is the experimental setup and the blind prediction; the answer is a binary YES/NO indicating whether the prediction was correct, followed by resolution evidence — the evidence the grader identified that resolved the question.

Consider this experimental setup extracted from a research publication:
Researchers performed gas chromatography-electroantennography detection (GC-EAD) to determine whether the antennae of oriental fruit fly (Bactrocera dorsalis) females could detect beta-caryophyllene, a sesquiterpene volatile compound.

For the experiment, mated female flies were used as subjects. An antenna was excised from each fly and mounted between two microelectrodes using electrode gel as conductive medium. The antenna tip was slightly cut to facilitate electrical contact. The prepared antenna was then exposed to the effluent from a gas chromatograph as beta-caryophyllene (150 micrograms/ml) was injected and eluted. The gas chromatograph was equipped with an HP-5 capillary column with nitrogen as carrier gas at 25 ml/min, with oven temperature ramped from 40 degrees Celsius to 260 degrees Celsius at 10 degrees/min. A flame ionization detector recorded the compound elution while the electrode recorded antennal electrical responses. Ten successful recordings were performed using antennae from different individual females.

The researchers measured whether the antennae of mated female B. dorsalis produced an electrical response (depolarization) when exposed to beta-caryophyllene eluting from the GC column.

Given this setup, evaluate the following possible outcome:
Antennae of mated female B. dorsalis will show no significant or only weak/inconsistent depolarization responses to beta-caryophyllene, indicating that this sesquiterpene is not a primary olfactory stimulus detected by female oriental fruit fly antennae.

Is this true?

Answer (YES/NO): NO